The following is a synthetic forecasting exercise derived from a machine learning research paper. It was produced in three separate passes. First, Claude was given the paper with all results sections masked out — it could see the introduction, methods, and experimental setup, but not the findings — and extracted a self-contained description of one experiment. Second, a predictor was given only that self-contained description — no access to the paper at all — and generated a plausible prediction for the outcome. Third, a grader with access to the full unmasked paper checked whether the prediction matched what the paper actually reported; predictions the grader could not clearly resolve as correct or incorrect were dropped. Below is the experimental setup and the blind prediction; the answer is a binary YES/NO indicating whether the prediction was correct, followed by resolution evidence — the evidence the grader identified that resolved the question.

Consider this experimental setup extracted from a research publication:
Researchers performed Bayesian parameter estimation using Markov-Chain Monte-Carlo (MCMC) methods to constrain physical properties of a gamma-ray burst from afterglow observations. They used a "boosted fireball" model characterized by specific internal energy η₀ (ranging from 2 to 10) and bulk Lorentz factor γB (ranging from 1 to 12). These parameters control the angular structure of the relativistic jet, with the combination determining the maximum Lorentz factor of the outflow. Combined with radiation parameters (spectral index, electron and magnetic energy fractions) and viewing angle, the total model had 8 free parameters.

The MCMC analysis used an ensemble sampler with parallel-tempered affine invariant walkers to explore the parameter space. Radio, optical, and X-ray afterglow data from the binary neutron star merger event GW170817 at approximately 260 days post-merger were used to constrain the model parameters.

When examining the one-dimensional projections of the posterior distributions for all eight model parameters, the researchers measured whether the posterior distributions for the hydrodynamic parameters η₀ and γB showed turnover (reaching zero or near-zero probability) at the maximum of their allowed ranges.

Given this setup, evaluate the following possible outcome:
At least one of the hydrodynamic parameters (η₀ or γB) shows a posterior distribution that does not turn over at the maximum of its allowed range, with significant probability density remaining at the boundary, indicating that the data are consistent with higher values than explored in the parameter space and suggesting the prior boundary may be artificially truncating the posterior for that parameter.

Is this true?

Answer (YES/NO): YES